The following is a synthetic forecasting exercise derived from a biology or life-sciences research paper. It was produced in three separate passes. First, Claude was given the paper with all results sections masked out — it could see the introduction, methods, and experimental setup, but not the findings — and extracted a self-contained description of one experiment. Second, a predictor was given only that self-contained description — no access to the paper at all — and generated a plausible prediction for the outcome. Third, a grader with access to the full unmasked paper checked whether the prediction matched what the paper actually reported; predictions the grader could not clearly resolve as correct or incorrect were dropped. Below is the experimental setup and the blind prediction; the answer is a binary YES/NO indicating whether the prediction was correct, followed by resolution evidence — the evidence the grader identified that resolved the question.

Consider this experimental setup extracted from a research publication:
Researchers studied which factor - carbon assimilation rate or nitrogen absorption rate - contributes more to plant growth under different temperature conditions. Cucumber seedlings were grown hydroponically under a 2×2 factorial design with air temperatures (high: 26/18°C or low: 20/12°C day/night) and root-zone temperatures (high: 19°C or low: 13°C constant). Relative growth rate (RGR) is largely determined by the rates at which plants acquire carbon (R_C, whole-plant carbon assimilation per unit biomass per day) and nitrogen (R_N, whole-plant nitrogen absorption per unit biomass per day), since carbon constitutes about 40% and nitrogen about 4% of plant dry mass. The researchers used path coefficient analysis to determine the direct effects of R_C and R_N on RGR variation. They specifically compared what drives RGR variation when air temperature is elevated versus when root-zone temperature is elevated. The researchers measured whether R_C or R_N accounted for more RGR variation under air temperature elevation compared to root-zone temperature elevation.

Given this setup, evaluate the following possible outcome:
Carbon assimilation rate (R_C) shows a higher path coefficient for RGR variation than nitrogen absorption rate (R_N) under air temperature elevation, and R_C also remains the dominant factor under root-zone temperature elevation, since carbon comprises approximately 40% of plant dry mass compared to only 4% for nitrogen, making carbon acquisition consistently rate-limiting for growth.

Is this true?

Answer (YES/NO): NO